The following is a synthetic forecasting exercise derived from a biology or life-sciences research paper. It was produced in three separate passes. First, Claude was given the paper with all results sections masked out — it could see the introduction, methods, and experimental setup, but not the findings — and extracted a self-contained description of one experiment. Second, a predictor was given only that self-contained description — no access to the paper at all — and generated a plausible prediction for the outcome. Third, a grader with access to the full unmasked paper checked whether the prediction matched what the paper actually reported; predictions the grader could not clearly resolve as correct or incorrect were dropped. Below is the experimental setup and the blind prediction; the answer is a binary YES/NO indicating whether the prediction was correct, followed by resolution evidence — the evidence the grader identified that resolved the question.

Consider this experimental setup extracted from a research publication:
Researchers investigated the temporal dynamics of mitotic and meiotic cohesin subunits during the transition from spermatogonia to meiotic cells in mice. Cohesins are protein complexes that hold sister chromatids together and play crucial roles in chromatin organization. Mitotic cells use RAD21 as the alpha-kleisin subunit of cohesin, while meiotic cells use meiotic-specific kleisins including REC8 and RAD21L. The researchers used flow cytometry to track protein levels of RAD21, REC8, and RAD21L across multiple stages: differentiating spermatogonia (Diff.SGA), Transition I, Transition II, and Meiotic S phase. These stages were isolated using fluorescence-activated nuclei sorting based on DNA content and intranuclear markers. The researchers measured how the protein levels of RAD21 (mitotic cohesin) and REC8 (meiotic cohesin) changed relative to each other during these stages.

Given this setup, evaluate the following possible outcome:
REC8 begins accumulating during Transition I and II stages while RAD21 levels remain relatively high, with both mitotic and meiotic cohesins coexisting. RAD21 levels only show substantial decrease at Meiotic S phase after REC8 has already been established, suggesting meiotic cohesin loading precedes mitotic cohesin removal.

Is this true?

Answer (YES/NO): NO